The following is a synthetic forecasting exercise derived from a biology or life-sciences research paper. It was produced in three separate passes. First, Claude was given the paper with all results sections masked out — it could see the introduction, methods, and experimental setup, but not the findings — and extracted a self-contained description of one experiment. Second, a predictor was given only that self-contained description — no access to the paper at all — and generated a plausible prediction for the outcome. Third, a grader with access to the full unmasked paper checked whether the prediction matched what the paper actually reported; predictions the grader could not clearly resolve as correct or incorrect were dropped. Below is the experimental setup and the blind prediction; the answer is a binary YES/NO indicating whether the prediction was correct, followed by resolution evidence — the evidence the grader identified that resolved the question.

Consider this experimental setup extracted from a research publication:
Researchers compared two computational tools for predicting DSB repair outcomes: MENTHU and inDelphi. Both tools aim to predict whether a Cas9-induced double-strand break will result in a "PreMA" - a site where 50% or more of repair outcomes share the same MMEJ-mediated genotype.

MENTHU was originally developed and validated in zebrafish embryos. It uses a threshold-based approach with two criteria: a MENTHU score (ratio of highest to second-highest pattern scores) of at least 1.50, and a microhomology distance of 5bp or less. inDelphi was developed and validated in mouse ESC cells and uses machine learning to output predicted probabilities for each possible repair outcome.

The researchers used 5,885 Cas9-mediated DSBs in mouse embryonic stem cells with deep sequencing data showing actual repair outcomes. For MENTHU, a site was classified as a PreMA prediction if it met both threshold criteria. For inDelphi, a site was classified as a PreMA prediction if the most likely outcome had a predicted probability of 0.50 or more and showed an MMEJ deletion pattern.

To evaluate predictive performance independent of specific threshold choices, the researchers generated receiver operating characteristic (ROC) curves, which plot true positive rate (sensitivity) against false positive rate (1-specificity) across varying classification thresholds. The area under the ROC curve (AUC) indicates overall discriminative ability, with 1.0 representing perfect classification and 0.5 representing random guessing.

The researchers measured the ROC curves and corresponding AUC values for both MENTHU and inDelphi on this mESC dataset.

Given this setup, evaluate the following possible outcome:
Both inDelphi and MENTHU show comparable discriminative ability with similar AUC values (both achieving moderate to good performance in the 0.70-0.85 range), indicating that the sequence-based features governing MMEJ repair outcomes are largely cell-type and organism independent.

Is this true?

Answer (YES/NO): NO